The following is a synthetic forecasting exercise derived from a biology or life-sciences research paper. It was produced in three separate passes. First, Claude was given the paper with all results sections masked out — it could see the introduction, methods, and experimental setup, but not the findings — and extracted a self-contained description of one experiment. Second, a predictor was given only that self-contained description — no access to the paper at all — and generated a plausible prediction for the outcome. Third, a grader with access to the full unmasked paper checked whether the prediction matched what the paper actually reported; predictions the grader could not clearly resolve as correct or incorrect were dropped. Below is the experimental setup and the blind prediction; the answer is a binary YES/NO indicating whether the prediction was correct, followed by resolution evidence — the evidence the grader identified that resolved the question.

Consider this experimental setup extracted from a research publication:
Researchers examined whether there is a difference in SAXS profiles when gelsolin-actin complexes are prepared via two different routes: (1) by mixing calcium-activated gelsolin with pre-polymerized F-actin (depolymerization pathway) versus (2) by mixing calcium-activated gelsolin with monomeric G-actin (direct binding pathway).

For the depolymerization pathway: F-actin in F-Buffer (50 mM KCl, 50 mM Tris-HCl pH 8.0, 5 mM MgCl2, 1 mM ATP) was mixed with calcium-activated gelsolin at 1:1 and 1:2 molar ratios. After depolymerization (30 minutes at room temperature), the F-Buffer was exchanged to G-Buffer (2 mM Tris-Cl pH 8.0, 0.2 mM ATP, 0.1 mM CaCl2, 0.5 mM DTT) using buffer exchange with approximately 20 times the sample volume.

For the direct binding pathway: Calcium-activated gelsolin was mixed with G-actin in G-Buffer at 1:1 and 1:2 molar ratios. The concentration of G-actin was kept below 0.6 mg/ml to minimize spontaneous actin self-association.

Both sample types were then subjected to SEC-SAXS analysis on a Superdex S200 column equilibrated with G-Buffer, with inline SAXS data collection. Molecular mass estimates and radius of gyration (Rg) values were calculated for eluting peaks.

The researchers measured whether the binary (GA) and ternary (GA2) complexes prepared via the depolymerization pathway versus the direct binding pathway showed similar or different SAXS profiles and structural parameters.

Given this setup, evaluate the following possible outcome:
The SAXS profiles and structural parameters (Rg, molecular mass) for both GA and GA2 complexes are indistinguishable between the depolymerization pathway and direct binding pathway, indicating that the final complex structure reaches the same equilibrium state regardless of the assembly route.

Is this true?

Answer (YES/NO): YES